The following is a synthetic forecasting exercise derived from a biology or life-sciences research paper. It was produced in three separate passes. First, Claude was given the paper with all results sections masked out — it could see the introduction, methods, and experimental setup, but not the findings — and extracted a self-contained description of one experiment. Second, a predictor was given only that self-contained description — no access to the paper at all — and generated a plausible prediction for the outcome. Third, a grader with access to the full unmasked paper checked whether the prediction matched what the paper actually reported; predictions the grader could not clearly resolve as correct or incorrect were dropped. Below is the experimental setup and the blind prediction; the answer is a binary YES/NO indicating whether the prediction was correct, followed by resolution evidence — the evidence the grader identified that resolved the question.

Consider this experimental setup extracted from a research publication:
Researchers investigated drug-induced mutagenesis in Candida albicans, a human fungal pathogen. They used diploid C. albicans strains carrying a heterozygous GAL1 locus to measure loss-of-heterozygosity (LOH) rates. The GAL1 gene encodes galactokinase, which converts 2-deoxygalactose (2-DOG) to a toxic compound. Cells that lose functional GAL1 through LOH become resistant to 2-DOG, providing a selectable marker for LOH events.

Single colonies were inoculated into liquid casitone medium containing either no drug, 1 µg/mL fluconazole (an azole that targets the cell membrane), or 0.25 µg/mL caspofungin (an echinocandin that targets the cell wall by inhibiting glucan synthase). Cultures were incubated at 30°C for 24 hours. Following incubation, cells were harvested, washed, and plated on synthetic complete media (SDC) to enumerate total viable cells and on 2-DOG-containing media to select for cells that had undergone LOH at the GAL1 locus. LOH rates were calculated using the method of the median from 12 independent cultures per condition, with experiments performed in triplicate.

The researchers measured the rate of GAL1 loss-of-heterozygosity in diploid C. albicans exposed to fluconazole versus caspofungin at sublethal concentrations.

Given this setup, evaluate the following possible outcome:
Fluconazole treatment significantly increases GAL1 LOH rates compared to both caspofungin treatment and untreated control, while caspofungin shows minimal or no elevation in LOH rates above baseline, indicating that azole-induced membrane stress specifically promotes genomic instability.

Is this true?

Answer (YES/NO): NO